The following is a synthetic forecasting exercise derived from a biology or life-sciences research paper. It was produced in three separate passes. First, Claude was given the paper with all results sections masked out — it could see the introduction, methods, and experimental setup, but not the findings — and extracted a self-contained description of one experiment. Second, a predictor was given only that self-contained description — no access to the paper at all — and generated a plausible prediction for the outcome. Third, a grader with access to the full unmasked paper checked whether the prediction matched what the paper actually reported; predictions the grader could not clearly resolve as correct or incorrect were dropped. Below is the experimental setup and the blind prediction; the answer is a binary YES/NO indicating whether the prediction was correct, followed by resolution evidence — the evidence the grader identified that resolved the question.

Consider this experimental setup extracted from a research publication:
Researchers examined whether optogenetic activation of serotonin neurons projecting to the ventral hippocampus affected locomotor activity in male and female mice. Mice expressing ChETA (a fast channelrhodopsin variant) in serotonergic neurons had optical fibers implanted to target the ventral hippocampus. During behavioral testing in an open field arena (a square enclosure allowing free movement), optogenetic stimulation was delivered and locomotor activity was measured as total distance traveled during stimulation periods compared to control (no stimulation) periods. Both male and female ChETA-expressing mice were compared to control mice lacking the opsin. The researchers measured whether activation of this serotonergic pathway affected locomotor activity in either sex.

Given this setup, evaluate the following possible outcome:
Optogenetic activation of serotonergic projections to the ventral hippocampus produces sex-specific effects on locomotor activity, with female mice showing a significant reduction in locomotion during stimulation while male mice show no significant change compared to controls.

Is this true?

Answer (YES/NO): NO